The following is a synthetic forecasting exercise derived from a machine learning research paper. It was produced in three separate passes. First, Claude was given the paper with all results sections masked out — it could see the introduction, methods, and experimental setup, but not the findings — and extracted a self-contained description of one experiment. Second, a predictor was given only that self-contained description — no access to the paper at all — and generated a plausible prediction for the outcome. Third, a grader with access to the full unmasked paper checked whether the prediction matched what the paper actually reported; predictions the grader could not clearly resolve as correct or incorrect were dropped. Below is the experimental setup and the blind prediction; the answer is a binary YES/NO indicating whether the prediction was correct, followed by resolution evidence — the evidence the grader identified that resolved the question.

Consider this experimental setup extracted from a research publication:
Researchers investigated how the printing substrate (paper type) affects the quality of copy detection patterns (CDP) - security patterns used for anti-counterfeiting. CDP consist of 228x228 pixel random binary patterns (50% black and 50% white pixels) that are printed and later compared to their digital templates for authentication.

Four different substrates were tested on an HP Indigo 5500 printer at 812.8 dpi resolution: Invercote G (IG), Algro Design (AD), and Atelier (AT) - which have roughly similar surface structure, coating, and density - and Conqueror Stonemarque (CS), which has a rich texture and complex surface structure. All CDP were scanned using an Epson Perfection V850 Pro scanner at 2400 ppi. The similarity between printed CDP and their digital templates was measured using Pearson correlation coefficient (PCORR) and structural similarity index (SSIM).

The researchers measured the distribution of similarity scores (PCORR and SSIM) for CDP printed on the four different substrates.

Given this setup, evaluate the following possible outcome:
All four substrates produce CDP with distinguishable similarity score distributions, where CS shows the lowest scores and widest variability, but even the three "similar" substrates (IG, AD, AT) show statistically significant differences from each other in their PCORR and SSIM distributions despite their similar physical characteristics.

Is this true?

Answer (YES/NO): NO